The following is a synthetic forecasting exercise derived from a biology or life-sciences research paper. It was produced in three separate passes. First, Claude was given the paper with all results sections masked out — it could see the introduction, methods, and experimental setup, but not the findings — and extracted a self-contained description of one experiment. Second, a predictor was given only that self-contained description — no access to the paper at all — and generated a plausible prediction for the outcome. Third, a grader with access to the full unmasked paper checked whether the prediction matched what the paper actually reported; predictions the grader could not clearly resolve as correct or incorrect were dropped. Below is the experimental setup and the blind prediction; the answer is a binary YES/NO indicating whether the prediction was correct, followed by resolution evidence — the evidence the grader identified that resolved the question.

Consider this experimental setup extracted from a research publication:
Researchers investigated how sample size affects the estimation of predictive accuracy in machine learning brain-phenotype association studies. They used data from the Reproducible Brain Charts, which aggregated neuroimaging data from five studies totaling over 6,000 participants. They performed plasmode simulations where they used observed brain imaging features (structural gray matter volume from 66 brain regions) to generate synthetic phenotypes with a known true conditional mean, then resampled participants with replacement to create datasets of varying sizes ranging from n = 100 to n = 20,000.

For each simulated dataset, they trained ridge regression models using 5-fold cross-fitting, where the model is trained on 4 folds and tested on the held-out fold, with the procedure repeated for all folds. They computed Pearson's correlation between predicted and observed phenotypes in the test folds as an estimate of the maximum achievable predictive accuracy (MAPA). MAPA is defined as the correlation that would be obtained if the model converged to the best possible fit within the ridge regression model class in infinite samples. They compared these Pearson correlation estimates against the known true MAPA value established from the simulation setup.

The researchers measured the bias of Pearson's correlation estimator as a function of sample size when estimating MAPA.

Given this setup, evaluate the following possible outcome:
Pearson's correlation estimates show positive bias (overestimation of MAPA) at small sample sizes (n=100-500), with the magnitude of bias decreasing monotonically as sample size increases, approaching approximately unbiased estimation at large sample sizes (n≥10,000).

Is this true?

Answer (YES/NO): NO